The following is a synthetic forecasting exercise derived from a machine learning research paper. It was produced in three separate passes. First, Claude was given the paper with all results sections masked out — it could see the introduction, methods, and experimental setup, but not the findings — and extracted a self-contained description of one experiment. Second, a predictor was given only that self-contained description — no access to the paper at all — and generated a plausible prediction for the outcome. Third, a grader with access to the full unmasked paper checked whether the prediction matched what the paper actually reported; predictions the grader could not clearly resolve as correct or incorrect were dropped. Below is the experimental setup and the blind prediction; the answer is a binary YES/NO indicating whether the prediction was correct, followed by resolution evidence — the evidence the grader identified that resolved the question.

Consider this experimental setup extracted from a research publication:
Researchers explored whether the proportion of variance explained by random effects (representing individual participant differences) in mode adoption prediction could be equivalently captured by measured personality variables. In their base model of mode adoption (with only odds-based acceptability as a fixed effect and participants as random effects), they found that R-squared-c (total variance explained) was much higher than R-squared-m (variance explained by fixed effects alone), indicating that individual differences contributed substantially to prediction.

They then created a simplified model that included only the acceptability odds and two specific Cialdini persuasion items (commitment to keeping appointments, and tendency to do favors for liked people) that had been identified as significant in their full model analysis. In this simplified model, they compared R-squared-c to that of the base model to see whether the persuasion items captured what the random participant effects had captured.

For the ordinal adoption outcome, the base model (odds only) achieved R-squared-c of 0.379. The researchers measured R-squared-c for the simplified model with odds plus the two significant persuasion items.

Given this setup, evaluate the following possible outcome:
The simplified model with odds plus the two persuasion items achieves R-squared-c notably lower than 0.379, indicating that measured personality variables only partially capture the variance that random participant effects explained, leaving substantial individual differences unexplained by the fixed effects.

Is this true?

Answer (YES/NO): NO